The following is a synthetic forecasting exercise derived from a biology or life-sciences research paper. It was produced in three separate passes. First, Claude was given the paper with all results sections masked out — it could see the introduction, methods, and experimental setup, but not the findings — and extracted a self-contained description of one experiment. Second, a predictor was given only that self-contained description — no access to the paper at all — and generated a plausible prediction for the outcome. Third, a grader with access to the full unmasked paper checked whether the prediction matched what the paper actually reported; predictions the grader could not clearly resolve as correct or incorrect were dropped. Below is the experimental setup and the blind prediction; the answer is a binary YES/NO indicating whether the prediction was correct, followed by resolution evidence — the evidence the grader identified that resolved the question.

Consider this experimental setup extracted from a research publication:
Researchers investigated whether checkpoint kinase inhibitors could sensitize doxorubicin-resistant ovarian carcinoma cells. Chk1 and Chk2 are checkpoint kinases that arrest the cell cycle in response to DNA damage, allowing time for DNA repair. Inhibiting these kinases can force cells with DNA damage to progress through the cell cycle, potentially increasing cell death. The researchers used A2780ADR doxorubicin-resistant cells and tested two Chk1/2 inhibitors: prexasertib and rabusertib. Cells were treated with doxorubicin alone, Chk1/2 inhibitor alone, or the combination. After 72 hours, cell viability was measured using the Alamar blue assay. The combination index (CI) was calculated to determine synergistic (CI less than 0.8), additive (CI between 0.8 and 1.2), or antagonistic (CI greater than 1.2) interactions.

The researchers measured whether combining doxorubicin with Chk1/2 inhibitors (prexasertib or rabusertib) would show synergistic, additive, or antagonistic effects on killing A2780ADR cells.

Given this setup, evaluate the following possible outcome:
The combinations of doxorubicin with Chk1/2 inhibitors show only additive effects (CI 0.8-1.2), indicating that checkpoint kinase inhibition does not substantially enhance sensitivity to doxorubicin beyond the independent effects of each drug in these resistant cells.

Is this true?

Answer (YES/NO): NO